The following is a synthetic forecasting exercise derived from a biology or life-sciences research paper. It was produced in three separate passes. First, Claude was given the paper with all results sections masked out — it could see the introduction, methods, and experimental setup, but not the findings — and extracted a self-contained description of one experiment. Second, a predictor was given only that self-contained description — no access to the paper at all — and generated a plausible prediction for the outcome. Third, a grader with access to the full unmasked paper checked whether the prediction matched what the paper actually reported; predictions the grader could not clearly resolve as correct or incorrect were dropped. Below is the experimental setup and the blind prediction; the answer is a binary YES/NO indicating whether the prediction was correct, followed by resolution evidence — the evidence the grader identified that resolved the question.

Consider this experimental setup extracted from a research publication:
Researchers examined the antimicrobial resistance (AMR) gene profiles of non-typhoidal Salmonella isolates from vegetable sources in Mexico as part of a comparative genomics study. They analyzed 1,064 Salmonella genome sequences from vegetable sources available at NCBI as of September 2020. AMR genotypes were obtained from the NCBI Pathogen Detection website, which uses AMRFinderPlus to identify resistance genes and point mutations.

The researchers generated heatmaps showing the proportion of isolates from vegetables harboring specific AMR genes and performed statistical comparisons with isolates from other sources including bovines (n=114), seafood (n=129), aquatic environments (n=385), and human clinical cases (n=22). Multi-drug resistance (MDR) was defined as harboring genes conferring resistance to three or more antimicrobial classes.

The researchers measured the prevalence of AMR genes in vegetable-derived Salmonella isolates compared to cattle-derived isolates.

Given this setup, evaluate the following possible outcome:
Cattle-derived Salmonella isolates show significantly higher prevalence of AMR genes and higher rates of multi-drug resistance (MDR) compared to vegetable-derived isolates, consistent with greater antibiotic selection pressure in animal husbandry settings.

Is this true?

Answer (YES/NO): YES